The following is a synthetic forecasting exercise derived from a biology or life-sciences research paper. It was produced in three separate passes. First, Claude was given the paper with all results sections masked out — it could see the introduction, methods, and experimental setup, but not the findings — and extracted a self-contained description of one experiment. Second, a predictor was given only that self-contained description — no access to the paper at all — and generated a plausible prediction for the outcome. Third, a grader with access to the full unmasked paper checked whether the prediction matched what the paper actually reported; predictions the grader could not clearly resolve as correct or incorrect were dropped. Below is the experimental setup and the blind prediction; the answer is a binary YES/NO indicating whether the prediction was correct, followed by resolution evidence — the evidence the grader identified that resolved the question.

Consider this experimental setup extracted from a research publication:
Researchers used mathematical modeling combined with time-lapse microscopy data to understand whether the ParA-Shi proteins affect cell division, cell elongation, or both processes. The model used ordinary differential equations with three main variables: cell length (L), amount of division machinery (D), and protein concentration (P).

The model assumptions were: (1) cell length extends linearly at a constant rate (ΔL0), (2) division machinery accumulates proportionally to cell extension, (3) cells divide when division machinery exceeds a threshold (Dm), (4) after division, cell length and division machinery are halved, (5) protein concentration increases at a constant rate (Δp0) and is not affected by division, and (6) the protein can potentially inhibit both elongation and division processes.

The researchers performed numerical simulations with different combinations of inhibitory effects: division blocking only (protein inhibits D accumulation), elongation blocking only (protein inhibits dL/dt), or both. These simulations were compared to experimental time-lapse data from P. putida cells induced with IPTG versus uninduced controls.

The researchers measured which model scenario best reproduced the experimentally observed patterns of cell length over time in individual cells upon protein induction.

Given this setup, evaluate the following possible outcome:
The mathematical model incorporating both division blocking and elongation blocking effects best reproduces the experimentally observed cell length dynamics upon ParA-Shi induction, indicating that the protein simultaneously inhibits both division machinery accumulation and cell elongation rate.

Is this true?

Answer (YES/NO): NO